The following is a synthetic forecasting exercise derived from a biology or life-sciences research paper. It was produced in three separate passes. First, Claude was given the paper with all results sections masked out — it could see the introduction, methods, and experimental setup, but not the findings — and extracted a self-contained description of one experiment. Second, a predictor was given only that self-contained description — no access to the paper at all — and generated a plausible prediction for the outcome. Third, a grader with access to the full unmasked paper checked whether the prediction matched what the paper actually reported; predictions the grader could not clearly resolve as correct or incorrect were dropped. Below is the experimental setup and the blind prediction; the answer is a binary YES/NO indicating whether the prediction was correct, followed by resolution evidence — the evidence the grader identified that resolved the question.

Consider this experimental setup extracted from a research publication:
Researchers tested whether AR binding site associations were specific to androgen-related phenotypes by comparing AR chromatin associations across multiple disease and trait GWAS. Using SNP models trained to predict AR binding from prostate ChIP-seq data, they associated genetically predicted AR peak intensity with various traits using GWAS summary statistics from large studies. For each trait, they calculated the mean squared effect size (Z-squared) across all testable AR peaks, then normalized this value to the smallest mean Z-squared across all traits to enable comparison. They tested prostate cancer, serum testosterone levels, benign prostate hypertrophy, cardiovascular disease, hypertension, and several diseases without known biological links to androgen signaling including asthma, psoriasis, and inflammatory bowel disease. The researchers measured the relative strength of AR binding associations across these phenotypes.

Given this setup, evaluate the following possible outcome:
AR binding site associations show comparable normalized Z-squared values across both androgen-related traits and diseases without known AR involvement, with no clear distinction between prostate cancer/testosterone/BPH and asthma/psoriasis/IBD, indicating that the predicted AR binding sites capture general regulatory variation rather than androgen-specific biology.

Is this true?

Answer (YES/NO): NO